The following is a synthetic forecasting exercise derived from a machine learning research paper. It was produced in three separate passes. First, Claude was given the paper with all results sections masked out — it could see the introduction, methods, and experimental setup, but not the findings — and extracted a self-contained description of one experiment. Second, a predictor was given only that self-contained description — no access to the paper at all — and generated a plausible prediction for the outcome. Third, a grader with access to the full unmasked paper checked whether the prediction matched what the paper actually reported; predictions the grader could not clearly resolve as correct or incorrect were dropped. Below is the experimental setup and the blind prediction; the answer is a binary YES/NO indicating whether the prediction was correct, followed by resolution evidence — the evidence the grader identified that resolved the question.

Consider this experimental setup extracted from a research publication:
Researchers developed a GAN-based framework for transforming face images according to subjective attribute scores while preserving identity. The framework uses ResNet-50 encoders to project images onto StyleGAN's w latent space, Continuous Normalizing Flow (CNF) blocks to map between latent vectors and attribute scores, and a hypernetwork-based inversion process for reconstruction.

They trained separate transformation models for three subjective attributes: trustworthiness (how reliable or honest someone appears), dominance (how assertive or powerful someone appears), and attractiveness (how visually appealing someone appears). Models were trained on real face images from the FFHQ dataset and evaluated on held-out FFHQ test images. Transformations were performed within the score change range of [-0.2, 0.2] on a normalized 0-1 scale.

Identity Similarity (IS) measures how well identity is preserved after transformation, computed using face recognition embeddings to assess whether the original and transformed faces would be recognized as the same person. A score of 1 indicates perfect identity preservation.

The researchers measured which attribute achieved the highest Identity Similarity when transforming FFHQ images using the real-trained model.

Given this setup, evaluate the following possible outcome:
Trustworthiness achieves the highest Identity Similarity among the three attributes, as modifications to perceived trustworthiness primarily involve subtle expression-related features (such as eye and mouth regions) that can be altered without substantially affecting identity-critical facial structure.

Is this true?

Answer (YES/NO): NO